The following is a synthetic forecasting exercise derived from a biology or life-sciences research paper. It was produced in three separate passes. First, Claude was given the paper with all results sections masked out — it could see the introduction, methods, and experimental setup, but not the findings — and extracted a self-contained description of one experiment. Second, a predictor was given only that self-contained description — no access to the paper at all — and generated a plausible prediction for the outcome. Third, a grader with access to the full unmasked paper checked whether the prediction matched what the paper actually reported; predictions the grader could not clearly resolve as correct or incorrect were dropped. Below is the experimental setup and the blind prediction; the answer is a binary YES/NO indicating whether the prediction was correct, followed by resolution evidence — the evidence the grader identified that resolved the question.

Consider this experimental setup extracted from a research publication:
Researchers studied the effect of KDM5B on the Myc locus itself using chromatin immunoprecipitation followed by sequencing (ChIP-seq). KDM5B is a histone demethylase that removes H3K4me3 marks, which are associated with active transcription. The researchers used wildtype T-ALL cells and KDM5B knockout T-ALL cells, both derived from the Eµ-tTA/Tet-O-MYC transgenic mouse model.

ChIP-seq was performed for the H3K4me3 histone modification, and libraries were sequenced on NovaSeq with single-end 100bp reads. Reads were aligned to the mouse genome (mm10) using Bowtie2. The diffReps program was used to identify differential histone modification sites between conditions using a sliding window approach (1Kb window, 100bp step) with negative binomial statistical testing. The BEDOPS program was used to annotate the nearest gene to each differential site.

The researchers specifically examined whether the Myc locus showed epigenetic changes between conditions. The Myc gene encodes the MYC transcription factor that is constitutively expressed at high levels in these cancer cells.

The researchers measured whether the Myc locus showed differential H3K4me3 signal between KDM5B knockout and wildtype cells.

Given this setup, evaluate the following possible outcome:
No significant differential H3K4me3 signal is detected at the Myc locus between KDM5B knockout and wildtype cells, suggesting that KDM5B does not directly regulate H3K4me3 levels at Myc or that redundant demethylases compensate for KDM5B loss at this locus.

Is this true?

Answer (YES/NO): NO